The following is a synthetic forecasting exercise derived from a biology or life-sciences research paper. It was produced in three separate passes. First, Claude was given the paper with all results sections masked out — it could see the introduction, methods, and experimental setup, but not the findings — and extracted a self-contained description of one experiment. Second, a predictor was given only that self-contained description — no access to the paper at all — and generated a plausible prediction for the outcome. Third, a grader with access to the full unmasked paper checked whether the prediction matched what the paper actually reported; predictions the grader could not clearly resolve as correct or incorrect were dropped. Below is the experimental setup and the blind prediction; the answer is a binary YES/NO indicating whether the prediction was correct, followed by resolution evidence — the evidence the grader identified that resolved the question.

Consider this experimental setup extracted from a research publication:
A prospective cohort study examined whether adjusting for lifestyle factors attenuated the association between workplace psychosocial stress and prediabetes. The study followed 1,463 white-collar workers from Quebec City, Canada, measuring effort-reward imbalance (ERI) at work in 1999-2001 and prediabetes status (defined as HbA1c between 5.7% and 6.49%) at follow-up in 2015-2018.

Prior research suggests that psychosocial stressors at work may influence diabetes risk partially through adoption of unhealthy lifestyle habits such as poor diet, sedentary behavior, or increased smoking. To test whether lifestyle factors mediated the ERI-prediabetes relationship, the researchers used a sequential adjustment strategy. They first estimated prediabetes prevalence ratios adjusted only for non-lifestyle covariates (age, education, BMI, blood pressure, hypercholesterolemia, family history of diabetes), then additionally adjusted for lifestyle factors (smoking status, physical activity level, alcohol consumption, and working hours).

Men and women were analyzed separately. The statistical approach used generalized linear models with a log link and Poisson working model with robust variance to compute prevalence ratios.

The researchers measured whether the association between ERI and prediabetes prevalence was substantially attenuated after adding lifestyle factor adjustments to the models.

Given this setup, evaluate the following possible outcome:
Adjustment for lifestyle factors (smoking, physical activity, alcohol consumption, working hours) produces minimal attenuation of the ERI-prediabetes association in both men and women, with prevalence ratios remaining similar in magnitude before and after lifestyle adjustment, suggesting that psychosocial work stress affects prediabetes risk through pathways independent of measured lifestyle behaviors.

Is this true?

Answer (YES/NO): YES